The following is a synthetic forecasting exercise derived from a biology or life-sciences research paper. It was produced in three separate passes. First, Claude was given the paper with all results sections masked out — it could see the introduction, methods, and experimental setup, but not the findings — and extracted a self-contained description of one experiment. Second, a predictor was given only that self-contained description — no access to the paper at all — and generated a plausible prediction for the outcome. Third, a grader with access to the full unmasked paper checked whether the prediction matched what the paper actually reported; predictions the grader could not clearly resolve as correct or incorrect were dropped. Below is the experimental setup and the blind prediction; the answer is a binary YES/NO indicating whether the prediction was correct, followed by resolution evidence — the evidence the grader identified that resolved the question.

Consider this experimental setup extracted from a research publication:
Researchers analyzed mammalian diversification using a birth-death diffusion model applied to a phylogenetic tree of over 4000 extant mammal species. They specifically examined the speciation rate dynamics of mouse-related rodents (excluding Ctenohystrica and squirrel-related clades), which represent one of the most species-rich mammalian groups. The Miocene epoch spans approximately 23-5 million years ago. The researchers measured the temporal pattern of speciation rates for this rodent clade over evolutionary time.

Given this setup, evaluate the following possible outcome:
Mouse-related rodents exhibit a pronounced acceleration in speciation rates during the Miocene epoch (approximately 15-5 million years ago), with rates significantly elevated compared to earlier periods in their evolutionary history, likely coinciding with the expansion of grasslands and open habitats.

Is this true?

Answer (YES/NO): NO